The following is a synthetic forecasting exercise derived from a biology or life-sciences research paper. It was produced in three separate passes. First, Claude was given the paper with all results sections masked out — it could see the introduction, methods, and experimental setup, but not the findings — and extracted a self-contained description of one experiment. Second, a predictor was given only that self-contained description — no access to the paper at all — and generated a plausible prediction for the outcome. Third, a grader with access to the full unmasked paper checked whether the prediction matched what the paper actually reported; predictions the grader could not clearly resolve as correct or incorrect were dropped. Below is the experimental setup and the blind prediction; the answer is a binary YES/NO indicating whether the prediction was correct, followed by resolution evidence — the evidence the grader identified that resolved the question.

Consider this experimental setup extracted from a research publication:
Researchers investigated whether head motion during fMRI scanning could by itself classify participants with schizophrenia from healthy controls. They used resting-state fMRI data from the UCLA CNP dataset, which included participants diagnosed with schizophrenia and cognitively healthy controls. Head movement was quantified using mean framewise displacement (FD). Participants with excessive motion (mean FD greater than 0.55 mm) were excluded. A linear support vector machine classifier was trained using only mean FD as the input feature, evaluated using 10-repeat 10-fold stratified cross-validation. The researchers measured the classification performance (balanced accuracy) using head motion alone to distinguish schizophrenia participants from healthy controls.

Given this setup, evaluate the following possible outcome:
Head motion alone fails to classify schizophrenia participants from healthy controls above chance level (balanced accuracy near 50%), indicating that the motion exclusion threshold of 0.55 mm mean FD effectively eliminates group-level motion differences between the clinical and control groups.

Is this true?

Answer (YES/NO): NO